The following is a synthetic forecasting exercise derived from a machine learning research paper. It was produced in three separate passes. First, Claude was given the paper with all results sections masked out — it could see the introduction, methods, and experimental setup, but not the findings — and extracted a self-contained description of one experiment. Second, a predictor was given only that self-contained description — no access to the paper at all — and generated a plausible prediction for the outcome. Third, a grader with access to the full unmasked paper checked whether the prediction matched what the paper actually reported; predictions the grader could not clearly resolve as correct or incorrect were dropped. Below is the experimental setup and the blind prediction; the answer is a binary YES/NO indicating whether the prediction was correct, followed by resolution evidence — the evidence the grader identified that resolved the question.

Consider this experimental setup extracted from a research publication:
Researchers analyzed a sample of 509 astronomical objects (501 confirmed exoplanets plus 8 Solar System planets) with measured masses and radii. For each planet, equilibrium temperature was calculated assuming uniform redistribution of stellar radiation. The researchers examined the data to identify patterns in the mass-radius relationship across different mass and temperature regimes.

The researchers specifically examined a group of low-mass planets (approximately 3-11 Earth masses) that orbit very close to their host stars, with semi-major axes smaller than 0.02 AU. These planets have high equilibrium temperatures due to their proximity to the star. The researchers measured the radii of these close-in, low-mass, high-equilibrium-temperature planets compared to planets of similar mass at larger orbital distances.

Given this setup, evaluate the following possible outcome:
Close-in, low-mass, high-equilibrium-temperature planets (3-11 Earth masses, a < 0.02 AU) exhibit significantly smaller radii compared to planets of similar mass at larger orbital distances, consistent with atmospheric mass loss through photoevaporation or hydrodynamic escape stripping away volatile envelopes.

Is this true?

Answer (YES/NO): YES